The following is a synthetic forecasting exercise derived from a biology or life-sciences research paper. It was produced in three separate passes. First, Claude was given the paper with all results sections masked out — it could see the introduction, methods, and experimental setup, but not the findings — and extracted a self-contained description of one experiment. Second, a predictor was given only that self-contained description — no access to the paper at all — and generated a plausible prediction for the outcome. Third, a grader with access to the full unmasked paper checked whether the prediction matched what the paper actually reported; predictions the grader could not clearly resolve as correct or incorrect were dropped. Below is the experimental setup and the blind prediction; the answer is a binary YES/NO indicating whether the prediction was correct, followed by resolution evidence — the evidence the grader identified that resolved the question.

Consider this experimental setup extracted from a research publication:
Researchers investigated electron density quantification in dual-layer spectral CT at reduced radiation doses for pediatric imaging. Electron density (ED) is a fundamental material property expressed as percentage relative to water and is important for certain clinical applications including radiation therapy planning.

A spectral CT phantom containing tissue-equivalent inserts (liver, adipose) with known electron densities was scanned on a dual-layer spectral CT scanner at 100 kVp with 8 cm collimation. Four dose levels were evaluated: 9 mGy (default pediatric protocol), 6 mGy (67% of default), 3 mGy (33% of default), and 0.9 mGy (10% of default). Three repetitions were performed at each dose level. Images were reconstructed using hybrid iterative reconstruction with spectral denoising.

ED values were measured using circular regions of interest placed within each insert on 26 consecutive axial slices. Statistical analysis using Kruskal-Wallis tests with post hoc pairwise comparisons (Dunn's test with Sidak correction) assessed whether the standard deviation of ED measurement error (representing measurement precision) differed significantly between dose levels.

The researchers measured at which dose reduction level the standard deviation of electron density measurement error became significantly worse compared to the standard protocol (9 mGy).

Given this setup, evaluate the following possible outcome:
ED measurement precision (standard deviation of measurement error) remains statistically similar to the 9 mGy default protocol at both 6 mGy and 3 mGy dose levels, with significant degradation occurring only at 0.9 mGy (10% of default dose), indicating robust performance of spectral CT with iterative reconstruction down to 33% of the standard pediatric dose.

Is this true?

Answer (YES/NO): NO